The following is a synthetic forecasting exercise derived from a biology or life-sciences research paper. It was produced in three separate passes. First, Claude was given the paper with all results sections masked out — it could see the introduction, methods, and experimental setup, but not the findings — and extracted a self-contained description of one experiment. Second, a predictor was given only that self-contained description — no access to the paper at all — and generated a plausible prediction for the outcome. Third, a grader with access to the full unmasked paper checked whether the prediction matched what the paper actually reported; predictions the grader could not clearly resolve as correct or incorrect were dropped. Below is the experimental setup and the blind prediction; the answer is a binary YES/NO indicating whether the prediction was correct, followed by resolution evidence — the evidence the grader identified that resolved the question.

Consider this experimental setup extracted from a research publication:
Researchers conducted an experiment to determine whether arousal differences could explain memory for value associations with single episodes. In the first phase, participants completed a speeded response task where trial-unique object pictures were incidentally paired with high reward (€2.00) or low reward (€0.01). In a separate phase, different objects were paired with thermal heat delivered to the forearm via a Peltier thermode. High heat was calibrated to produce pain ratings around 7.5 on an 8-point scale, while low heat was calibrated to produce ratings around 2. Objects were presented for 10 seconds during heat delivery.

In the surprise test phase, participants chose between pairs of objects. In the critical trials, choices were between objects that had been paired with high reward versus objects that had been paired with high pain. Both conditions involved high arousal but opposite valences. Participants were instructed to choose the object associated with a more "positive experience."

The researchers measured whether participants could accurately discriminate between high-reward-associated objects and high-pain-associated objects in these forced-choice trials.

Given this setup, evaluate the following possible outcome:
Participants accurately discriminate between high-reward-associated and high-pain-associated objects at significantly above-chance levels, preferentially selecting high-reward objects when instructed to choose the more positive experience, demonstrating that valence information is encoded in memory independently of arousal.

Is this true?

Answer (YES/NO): YES